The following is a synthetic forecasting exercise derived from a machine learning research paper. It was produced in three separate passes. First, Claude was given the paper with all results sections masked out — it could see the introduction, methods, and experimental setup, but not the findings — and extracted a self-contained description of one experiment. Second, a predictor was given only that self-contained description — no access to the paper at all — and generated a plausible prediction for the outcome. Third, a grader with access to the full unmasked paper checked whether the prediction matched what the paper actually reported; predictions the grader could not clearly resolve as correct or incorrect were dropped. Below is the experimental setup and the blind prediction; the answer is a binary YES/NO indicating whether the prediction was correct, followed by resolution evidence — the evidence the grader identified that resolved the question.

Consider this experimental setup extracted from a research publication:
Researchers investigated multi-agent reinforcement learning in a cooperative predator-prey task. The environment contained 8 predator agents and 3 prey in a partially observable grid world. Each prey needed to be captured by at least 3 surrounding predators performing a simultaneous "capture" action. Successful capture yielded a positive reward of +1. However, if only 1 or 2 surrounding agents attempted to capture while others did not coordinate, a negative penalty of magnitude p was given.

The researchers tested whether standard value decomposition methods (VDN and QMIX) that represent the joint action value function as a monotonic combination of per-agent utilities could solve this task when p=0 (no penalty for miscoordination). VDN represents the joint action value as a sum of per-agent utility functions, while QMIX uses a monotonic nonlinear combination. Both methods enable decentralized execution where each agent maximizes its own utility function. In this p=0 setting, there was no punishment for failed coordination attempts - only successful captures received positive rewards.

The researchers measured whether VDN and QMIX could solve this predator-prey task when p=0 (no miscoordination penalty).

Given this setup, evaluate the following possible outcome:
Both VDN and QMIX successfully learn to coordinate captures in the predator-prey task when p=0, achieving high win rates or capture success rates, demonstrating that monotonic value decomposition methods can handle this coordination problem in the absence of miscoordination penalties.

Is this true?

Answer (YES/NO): YES